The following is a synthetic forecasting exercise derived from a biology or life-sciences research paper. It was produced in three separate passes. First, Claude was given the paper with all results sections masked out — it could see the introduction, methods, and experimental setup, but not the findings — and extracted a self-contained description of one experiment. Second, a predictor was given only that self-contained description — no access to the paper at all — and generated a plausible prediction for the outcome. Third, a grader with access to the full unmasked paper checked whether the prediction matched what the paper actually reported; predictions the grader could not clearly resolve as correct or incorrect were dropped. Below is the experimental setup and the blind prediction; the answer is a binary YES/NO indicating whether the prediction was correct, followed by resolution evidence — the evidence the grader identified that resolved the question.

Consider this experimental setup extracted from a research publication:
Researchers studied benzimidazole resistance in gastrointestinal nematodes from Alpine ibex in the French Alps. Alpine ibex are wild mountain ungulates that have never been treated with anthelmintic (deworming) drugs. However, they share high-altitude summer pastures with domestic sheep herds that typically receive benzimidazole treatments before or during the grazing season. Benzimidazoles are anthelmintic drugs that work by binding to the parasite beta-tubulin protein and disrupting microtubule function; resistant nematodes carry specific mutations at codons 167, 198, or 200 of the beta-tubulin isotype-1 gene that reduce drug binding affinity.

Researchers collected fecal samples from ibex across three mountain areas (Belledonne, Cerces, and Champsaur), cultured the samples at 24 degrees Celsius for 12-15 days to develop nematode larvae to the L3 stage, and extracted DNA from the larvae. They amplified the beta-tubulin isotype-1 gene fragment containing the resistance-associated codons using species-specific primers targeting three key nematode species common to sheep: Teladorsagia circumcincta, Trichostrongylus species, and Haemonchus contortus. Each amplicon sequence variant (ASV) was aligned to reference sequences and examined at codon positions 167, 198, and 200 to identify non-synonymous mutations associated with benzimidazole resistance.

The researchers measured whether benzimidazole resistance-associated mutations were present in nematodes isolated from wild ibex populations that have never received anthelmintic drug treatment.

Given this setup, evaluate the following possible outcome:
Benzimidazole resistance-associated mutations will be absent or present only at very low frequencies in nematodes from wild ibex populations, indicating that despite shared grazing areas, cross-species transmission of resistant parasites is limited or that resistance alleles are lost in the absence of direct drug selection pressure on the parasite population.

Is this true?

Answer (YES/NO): NO